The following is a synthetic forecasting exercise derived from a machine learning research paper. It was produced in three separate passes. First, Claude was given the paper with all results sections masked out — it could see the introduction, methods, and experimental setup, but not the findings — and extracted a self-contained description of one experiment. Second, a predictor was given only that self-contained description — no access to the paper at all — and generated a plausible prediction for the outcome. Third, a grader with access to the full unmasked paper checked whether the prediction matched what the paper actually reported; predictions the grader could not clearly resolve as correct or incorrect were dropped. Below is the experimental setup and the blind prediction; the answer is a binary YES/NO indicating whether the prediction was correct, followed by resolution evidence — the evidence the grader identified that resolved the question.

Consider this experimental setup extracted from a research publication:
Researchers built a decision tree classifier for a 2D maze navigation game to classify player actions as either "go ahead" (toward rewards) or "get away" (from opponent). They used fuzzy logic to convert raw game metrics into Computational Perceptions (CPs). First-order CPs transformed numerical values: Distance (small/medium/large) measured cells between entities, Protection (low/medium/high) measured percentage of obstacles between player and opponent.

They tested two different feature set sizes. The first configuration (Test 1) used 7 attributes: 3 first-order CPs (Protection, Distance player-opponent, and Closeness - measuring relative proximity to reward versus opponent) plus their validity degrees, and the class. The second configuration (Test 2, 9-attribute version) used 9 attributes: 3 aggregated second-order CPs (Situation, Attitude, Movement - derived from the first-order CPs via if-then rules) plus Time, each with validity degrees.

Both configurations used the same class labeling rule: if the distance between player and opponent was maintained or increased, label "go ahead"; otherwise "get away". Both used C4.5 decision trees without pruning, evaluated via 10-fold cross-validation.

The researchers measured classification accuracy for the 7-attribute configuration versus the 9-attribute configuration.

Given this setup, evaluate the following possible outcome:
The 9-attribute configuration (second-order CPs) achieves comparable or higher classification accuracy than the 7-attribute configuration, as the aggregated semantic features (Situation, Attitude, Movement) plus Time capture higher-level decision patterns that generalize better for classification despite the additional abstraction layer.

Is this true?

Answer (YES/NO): NO